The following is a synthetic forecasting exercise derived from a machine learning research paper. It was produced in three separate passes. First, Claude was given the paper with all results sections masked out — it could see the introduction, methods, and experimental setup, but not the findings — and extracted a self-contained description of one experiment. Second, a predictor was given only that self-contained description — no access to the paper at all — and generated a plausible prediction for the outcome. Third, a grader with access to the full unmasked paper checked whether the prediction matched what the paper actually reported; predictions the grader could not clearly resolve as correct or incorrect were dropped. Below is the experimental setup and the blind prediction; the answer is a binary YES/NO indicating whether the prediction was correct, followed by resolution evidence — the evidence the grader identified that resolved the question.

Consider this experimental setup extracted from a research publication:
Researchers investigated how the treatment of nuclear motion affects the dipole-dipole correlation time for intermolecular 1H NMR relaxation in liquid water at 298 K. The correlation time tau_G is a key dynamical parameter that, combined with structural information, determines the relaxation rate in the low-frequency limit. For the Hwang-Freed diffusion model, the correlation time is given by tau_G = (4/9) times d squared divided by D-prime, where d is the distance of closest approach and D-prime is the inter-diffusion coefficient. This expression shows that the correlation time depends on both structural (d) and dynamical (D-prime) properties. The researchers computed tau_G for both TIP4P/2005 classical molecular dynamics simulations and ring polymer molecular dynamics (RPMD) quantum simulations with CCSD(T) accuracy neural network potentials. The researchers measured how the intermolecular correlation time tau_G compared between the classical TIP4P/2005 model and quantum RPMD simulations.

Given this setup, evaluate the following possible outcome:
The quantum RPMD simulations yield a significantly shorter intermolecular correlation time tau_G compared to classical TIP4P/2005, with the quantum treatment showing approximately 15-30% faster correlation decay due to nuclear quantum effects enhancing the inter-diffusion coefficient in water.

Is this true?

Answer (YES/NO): NO